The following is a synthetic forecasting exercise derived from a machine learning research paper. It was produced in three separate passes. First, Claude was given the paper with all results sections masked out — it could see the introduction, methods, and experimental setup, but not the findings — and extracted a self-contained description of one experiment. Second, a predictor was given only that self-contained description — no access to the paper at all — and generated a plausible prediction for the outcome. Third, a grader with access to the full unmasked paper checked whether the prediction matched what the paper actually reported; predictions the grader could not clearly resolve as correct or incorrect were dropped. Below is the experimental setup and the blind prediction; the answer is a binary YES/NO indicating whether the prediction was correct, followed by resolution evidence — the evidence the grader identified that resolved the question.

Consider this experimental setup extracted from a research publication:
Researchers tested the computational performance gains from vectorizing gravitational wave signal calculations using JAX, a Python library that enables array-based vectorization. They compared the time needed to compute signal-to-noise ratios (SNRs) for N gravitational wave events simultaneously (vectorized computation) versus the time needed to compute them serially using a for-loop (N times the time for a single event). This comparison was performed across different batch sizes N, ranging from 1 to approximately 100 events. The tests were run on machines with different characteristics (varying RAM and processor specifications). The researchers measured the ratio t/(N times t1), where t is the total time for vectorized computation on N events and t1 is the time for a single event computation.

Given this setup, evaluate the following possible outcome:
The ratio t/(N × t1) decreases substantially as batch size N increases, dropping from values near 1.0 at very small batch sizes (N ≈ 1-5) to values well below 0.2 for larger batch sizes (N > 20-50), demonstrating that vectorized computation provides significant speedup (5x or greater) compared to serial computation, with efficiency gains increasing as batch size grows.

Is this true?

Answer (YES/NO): YES